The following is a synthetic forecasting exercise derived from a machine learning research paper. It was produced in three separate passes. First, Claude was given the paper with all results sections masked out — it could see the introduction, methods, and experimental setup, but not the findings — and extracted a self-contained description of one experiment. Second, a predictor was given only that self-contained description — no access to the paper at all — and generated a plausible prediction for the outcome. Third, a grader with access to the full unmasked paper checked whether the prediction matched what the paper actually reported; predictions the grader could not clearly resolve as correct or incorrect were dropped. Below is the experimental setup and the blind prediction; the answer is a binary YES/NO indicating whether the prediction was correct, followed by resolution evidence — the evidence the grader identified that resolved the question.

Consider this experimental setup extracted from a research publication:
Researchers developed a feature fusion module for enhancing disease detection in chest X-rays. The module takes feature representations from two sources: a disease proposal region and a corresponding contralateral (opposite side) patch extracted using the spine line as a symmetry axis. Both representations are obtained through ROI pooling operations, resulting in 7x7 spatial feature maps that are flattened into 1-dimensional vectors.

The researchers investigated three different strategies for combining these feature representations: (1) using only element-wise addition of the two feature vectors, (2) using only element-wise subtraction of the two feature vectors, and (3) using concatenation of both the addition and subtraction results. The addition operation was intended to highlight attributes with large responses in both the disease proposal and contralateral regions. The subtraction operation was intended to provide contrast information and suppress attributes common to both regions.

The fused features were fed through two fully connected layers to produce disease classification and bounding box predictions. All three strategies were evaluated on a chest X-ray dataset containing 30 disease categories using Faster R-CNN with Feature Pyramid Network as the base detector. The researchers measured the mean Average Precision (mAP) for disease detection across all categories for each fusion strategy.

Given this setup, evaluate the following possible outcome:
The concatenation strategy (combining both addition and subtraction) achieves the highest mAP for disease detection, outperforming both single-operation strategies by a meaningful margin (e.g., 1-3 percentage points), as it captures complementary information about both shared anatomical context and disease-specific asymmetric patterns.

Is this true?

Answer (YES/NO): NO